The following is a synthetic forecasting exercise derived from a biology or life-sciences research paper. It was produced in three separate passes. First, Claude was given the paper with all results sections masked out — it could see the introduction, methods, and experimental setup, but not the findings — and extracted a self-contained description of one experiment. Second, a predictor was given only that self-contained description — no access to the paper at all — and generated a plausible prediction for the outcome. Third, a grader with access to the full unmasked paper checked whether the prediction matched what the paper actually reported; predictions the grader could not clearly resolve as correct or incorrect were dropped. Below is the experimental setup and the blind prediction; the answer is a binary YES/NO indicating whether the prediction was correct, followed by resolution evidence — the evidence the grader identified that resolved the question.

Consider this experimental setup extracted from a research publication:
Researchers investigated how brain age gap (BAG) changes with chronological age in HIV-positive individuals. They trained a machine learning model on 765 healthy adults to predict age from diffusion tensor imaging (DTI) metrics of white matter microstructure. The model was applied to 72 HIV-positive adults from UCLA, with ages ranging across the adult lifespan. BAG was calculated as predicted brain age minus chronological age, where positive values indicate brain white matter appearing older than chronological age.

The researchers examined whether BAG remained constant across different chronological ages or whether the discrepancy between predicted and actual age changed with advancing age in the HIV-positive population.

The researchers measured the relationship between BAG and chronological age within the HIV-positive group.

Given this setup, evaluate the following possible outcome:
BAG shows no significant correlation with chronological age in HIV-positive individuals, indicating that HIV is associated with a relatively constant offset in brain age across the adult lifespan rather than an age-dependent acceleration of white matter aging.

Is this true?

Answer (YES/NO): NO